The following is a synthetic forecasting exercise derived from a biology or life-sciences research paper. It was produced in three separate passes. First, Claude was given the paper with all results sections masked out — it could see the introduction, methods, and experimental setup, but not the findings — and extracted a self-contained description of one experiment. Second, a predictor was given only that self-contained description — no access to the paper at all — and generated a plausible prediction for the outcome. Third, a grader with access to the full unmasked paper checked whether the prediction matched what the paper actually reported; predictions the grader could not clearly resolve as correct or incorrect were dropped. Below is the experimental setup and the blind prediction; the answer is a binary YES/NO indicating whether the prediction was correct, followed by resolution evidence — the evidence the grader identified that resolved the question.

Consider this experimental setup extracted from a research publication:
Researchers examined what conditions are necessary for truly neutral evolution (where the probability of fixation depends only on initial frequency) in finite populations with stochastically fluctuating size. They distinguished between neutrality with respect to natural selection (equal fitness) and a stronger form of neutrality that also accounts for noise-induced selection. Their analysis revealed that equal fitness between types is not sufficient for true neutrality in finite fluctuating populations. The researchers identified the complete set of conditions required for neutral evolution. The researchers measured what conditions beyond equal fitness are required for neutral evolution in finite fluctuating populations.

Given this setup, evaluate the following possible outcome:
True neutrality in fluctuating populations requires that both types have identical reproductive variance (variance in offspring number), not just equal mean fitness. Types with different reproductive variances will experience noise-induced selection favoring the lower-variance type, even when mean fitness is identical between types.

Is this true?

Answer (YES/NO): NO